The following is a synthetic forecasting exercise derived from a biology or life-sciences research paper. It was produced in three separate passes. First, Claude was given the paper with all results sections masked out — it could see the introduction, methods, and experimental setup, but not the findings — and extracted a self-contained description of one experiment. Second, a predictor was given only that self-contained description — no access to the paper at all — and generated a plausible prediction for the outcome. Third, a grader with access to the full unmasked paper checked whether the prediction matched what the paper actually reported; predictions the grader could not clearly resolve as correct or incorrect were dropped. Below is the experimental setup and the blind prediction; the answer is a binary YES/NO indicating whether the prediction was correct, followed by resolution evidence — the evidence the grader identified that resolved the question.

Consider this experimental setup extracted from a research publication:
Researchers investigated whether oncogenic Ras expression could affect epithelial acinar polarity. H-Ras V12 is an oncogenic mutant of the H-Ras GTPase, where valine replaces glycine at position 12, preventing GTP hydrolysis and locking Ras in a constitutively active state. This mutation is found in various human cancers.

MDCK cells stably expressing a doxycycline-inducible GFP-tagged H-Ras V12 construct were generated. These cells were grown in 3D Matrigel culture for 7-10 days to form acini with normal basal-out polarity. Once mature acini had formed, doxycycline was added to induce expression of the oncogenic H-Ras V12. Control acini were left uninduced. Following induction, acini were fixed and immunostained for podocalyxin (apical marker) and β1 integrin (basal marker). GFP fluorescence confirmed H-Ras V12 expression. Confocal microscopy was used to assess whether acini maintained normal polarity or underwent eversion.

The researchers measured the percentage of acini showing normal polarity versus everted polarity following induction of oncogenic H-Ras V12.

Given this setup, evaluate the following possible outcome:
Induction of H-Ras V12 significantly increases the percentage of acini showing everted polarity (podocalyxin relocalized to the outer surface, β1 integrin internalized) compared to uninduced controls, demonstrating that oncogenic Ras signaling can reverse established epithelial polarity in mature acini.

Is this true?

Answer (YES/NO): YES